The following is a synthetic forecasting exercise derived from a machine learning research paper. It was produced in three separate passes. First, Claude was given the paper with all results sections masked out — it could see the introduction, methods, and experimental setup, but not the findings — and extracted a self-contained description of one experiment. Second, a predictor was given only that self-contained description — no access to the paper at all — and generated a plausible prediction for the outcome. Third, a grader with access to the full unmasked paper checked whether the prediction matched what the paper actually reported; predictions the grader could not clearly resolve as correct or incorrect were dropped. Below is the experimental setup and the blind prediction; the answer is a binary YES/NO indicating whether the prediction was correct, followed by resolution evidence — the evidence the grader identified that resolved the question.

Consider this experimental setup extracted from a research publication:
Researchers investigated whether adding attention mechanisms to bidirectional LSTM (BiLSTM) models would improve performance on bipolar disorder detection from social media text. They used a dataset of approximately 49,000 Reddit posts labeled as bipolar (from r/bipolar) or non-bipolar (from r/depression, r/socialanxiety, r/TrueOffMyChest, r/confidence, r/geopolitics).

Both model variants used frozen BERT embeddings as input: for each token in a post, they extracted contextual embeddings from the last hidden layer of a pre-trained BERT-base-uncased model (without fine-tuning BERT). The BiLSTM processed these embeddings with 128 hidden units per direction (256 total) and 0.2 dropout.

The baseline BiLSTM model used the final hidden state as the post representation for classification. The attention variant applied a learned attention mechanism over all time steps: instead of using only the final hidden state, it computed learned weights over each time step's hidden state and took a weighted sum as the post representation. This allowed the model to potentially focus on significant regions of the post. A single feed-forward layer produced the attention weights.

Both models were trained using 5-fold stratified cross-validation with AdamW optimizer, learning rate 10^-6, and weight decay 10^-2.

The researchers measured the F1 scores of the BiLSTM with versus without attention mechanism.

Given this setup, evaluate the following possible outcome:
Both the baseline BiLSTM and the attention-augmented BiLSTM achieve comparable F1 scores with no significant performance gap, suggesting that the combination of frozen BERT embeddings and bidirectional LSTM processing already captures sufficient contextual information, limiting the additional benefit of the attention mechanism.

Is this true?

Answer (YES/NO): YES